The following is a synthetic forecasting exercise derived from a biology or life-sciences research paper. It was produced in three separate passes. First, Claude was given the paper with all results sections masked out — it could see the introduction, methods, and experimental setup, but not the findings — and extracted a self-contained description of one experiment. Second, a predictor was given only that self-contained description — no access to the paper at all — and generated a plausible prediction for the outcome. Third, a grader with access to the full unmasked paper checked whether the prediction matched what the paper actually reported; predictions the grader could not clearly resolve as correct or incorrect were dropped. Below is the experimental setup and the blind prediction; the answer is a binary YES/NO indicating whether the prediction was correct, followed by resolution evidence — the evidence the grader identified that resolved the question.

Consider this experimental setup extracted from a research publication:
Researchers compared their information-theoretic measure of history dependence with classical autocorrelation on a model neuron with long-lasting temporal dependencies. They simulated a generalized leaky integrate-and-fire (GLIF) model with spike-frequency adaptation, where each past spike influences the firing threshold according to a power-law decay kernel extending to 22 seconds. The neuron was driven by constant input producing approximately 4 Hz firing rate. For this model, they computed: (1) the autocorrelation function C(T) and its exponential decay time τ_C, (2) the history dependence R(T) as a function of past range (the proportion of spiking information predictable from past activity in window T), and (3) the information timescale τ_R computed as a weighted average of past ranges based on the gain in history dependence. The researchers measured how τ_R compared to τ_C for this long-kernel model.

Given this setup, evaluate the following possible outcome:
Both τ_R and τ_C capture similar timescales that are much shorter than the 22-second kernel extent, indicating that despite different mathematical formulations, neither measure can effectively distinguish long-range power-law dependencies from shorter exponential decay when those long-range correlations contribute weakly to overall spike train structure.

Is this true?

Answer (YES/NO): NO